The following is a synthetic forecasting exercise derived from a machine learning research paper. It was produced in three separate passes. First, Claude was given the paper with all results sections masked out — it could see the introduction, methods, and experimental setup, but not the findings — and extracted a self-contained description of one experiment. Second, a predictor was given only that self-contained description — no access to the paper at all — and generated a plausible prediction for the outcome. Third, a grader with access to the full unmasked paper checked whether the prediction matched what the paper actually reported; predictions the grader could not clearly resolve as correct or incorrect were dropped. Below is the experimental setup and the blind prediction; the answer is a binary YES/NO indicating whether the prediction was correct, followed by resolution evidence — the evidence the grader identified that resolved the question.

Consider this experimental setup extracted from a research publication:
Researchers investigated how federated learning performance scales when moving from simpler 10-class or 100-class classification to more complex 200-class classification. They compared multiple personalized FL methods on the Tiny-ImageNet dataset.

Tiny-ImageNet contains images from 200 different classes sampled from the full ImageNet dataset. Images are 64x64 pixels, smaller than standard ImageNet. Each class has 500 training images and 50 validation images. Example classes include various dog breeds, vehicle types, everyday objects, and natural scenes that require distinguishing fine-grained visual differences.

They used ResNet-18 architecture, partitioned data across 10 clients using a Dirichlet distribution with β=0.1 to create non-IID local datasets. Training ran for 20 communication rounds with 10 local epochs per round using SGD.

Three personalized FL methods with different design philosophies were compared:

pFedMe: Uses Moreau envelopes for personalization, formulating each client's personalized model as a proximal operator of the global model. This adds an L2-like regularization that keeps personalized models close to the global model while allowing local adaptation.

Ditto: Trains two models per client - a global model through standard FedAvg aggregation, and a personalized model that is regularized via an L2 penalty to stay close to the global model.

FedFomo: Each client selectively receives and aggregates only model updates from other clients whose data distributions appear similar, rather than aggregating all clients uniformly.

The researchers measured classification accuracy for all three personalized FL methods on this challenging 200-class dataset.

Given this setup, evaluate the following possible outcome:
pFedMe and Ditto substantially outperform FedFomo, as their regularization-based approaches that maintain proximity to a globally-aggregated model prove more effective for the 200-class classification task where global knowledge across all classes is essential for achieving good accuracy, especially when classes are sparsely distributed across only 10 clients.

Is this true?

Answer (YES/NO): YES